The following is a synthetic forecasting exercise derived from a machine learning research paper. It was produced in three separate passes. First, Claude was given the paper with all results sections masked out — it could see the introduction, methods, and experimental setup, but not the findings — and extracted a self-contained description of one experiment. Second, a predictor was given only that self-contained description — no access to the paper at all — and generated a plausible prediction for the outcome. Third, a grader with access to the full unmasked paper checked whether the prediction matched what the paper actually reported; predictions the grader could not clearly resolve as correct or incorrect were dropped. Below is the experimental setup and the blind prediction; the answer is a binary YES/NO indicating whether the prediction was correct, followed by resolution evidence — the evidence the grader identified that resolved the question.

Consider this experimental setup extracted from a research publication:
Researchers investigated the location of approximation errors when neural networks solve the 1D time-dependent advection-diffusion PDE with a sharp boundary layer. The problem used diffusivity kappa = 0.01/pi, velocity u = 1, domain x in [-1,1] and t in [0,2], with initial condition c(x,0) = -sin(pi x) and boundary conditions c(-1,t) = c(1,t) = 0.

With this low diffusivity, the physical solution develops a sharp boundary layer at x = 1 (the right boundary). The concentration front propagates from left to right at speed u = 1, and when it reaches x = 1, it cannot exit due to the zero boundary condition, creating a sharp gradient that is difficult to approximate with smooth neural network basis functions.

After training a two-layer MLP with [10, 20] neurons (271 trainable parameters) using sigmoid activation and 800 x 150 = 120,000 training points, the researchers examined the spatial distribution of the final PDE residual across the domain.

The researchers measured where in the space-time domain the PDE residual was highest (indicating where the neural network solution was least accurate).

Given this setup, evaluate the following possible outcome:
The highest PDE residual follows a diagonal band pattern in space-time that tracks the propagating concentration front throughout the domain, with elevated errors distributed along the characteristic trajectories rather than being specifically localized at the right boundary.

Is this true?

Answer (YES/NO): NO